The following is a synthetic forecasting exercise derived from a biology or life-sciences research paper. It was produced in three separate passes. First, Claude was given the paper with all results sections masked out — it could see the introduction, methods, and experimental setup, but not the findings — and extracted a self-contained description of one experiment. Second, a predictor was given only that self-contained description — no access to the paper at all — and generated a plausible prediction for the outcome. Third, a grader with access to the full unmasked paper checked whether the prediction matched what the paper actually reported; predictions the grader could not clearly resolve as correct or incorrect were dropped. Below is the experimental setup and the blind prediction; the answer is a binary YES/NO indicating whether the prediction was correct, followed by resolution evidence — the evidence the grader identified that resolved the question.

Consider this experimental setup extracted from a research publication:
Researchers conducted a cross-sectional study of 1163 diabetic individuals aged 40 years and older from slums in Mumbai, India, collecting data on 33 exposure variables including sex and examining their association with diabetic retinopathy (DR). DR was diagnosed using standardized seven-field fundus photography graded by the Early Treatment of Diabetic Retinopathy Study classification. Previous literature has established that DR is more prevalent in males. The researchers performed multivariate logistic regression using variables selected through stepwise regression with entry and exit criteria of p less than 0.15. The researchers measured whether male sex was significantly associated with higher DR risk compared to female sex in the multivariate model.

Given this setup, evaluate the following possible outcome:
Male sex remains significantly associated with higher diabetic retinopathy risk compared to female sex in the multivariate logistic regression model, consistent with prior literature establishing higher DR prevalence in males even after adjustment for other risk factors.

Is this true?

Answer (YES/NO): NO